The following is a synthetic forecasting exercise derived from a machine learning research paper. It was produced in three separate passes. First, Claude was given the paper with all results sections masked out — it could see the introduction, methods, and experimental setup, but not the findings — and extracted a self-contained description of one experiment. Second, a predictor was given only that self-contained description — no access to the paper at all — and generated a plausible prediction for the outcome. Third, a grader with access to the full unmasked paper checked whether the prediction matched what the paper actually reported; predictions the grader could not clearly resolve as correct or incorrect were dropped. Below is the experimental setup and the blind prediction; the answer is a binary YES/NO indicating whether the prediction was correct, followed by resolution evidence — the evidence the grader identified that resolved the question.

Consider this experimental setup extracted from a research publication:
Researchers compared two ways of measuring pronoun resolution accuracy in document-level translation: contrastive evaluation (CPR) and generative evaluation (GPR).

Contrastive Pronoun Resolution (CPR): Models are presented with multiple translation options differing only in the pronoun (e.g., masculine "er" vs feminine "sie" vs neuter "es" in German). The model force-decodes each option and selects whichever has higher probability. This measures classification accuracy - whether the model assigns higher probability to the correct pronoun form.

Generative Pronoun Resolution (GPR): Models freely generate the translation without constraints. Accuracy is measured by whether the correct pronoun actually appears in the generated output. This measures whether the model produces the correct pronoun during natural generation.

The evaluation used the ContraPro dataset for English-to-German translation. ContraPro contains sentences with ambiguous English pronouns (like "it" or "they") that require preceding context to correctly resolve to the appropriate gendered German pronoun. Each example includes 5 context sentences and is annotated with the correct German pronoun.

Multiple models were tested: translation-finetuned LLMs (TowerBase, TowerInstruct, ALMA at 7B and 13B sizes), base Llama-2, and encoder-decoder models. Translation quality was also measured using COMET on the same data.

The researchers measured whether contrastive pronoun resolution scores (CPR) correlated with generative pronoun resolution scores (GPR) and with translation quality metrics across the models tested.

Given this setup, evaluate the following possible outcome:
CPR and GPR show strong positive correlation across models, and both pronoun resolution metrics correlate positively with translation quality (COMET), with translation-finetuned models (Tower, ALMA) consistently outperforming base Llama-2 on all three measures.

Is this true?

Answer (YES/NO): NO